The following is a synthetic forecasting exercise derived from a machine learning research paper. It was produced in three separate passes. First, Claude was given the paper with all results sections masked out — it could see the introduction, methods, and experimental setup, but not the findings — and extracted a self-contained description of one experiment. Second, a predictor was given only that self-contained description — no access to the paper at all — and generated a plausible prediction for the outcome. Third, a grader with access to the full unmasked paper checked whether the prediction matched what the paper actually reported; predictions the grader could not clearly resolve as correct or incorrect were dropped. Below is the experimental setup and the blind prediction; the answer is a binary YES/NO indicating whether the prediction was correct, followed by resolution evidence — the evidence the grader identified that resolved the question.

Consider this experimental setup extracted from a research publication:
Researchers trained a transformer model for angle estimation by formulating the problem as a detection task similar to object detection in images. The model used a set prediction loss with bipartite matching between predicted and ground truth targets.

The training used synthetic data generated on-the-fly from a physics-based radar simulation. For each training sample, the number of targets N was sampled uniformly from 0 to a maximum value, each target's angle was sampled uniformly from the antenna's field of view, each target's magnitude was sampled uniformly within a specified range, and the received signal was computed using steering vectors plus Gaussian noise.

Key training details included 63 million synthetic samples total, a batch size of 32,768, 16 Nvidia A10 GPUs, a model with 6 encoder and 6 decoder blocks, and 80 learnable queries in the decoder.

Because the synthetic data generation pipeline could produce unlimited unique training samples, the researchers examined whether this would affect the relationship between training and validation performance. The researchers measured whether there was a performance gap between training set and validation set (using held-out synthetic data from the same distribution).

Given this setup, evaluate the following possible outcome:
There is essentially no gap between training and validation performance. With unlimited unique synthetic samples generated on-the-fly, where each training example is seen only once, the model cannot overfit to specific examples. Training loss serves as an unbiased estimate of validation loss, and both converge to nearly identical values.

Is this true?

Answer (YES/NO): YES